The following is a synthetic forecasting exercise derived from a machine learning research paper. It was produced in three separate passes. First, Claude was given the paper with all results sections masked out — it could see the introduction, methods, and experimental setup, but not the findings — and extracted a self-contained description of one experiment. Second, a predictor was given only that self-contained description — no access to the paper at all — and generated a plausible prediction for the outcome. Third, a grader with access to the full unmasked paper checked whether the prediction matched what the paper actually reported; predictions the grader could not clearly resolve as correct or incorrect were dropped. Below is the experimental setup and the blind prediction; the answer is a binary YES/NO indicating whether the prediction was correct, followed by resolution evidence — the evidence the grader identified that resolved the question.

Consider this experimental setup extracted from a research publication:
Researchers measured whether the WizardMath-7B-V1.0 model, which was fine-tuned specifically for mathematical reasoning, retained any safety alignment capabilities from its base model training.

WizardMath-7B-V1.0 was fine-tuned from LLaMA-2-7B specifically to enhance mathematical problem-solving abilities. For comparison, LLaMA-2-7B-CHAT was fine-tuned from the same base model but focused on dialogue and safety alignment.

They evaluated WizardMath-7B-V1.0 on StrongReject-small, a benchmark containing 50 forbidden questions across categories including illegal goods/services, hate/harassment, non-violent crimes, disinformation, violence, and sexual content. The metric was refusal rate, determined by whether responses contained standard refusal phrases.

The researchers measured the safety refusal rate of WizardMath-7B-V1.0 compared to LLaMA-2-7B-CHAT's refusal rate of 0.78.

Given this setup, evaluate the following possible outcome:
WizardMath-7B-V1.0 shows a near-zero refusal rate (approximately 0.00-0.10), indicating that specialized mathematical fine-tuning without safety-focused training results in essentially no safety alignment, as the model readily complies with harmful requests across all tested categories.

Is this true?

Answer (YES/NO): NO